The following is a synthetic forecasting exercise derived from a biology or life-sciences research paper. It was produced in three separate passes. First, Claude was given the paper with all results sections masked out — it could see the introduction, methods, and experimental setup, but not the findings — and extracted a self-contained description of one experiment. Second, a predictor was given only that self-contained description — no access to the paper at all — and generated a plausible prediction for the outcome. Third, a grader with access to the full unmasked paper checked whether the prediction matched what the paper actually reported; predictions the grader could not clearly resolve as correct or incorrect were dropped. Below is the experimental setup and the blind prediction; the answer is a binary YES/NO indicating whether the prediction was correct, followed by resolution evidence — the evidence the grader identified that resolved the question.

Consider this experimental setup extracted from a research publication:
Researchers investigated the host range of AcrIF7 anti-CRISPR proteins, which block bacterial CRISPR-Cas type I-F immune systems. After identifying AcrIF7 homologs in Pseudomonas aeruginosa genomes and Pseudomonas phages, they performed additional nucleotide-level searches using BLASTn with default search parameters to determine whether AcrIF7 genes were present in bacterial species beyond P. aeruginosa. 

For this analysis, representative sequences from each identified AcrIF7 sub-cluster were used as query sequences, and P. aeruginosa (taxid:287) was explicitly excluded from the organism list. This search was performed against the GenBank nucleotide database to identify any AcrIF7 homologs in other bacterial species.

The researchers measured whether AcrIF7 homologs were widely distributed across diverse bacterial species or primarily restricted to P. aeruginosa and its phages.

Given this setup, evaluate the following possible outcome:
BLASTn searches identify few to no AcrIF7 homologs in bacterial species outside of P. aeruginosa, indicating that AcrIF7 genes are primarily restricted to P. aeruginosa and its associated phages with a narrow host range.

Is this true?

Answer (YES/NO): YES